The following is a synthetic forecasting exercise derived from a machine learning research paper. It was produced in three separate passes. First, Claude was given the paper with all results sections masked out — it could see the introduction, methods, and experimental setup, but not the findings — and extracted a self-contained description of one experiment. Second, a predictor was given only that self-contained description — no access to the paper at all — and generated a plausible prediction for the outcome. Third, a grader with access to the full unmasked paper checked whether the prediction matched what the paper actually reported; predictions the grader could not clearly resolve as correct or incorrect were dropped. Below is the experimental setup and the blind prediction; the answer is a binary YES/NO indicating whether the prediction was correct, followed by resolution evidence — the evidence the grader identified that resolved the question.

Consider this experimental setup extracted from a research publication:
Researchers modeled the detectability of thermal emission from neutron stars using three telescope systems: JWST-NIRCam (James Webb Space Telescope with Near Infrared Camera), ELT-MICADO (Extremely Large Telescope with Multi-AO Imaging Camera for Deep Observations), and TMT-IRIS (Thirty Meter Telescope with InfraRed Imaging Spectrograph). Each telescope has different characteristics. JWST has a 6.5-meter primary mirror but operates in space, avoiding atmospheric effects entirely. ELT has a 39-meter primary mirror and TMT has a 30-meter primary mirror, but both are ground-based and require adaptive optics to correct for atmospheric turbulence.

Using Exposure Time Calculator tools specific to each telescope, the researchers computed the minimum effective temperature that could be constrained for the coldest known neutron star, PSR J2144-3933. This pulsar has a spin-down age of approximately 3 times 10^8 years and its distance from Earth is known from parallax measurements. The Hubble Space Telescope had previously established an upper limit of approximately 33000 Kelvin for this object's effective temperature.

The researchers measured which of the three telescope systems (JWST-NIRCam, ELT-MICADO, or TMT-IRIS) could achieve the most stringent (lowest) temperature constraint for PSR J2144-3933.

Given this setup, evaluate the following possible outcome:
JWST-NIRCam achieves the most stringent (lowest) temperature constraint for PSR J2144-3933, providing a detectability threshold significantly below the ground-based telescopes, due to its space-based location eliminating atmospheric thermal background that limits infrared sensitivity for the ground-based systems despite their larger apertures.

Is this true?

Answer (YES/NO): NO